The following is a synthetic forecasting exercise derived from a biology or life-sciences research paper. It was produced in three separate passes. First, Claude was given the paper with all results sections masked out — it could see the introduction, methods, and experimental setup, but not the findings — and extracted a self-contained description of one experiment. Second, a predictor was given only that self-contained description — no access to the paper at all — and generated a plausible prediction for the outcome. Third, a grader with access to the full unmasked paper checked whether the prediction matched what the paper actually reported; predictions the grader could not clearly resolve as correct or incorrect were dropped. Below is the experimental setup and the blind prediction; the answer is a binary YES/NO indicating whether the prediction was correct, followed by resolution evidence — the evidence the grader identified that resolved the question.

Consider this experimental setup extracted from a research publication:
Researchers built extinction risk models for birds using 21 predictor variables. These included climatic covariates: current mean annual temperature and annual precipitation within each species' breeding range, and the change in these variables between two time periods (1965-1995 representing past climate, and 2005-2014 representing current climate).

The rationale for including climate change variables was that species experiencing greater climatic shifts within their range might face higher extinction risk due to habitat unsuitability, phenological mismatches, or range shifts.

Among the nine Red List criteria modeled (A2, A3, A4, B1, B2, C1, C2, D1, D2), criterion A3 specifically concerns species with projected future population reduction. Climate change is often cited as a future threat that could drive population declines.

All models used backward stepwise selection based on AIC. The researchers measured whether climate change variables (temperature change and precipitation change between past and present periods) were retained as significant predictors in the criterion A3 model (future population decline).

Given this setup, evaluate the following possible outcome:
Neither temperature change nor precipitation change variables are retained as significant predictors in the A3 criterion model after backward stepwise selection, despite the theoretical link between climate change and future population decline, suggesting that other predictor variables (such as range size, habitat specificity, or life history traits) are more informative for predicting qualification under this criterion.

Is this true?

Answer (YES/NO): NO